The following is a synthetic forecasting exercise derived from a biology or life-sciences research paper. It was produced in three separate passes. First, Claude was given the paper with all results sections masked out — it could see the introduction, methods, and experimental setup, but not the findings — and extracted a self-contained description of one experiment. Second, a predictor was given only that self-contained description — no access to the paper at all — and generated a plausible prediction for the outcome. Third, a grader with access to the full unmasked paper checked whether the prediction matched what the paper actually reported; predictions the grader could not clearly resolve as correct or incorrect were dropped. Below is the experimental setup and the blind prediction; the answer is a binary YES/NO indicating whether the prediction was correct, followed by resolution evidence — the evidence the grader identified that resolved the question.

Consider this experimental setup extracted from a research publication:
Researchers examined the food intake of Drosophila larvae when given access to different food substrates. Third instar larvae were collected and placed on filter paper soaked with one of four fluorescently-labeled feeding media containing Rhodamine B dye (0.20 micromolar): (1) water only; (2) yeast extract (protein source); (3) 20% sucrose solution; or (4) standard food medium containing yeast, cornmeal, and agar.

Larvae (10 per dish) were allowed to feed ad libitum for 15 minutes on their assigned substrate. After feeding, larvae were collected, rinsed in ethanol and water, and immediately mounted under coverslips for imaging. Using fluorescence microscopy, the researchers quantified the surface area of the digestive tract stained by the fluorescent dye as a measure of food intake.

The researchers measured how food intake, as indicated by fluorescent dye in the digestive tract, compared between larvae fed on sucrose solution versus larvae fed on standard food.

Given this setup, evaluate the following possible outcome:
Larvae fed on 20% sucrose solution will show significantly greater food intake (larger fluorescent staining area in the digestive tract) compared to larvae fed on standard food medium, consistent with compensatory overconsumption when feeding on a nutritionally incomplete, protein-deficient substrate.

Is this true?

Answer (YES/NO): NO